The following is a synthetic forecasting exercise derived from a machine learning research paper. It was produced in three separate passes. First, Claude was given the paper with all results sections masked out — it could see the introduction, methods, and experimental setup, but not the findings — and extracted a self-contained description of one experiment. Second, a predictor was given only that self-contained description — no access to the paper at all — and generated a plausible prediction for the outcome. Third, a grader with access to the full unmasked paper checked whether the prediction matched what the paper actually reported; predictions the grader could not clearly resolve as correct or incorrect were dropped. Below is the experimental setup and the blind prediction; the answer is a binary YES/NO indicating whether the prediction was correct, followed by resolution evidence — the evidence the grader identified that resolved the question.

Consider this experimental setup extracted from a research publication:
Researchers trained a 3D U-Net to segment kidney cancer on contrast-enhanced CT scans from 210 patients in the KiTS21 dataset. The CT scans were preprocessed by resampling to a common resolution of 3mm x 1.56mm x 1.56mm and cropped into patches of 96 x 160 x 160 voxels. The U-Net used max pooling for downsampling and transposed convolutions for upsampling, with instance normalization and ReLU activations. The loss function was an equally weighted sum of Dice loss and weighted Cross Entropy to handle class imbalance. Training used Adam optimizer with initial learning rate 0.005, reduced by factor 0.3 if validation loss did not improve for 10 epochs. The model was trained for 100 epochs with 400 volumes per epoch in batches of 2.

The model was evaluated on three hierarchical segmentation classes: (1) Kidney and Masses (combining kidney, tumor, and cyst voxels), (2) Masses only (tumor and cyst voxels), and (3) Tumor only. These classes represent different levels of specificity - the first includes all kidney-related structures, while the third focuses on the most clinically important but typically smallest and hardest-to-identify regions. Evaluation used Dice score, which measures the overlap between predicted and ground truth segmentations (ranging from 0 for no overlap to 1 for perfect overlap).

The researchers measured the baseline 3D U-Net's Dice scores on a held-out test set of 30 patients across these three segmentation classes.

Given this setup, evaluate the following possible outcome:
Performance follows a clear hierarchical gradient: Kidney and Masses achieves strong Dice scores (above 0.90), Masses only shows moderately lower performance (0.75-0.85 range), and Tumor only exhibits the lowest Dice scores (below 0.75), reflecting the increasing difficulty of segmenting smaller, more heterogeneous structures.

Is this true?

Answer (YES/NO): NO